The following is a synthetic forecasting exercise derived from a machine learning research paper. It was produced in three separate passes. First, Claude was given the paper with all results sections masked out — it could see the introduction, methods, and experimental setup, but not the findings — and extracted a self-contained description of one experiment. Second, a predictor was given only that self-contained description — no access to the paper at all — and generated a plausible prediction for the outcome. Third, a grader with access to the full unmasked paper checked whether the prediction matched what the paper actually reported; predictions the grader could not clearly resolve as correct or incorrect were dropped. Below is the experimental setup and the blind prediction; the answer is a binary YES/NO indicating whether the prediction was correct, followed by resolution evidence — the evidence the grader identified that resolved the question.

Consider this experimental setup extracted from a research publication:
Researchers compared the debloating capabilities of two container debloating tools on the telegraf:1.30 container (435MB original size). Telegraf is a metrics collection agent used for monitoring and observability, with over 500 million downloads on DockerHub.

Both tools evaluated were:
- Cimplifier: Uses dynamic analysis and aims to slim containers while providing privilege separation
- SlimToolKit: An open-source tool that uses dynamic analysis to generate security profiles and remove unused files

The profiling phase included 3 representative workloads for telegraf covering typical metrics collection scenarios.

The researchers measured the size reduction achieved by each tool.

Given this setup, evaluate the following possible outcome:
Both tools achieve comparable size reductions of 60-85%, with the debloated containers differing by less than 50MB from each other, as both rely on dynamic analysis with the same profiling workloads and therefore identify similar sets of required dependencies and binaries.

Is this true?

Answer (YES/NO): NO